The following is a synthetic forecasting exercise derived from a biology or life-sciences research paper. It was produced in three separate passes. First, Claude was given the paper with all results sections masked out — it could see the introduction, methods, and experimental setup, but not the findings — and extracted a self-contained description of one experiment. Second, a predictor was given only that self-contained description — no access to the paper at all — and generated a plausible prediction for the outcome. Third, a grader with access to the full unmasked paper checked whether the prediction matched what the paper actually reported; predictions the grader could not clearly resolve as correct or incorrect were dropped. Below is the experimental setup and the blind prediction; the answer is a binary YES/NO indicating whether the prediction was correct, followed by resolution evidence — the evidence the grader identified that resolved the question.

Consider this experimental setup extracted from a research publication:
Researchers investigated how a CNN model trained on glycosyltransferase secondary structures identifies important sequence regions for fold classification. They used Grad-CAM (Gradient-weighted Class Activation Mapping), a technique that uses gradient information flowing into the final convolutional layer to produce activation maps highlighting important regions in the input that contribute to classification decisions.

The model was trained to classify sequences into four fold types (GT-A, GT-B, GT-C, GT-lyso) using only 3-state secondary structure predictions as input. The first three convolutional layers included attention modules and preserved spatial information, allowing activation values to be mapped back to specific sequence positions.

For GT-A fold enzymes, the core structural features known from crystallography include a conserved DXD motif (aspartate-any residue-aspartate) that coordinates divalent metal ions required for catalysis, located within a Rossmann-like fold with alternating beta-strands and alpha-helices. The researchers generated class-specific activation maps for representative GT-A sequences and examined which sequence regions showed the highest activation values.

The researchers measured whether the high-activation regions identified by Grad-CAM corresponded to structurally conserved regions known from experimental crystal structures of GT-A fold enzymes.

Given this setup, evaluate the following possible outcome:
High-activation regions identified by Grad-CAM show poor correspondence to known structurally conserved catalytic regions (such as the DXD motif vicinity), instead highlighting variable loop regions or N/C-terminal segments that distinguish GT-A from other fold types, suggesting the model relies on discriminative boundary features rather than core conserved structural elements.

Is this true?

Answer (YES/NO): NO